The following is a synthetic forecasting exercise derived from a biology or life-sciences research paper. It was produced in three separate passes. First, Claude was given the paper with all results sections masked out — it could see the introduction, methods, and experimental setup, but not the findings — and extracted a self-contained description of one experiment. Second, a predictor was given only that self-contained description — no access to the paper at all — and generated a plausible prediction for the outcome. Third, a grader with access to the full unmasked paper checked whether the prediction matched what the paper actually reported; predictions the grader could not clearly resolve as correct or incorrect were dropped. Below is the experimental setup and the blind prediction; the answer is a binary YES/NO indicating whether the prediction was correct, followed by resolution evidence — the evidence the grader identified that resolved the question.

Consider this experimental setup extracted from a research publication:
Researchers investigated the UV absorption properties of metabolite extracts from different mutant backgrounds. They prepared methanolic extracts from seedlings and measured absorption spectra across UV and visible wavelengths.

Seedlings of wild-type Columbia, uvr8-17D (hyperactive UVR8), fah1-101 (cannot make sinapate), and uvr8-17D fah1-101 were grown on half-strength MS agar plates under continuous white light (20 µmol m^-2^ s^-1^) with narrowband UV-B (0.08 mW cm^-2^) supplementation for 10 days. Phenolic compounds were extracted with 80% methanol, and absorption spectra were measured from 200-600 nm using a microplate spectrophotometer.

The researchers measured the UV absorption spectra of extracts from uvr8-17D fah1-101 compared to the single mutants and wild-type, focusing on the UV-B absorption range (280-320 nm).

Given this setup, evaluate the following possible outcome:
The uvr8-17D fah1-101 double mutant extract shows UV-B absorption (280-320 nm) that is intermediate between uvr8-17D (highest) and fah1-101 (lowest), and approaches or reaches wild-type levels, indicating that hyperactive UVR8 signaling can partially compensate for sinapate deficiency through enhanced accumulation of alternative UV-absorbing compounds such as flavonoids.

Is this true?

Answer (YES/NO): NO